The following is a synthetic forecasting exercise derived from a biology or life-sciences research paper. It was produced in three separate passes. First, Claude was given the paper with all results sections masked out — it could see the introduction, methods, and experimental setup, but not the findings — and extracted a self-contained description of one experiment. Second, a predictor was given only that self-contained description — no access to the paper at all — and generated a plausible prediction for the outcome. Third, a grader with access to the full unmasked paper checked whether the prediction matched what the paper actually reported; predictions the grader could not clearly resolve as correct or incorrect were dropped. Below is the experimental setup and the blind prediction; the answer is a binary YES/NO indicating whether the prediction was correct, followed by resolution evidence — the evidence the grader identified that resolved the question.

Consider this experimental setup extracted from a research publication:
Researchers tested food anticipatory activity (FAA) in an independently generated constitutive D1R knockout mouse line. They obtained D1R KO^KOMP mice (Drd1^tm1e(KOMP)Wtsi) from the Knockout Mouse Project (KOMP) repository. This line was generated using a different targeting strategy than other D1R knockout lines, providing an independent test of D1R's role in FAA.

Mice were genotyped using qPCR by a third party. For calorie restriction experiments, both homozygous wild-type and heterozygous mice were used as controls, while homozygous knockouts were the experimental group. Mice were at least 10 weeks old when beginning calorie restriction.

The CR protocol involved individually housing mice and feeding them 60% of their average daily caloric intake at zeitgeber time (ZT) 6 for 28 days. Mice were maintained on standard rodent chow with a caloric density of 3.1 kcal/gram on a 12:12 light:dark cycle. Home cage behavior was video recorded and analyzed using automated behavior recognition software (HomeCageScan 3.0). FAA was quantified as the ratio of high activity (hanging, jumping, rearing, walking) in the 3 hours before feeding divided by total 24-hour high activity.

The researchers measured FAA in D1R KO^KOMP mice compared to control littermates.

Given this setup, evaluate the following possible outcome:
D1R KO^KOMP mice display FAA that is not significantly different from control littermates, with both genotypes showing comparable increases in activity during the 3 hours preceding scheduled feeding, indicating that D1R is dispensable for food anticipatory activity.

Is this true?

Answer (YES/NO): NO